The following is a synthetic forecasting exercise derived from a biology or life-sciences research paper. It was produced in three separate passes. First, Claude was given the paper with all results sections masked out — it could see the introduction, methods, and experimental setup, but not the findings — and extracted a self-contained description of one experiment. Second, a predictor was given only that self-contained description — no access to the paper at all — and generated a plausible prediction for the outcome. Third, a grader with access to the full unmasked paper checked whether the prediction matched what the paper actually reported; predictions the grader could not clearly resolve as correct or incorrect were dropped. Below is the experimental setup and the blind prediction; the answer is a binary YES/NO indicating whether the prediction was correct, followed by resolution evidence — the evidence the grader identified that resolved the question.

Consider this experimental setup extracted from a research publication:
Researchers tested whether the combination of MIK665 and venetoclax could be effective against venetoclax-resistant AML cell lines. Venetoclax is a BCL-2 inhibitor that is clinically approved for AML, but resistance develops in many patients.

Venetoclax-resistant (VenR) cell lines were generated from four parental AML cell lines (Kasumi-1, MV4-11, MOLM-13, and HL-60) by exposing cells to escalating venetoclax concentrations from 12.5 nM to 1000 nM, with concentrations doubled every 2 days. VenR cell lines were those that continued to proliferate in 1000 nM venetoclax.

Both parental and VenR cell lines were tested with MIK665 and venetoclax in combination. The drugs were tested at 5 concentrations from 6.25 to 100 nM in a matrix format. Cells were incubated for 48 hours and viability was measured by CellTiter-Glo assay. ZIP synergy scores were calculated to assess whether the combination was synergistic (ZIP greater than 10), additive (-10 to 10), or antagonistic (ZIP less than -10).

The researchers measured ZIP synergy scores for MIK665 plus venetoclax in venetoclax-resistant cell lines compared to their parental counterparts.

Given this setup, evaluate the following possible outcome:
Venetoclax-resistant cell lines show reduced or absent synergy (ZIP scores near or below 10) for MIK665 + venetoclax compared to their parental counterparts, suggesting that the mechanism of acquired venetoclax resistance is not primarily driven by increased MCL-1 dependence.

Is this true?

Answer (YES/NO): NO